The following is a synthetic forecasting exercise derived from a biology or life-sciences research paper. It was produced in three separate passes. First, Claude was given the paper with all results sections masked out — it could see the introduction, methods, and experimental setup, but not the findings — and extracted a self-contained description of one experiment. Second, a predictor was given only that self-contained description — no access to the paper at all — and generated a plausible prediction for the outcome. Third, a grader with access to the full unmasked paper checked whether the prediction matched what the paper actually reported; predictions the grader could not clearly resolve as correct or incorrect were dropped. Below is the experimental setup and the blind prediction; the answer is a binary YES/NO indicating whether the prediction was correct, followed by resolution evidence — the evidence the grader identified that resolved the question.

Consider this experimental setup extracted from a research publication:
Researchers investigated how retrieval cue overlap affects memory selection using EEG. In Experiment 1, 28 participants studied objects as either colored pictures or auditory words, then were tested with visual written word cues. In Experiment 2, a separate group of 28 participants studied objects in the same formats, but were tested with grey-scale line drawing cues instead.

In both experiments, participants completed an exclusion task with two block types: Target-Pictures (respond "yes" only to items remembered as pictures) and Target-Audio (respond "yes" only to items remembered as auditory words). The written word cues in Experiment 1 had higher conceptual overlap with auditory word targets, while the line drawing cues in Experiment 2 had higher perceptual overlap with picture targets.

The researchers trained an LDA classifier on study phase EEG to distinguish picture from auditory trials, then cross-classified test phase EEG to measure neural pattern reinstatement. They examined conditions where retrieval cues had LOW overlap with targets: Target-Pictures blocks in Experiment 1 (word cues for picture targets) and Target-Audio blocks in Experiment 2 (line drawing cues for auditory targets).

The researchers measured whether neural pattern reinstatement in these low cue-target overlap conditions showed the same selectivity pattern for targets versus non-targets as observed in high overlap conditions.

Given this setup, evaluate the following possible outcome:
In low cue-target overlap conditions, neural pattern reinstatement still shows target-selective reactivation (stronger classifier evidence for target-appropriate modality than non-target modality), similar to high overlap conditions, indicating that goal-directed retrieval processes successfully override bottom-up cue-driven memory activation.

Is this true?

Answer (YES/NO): NO